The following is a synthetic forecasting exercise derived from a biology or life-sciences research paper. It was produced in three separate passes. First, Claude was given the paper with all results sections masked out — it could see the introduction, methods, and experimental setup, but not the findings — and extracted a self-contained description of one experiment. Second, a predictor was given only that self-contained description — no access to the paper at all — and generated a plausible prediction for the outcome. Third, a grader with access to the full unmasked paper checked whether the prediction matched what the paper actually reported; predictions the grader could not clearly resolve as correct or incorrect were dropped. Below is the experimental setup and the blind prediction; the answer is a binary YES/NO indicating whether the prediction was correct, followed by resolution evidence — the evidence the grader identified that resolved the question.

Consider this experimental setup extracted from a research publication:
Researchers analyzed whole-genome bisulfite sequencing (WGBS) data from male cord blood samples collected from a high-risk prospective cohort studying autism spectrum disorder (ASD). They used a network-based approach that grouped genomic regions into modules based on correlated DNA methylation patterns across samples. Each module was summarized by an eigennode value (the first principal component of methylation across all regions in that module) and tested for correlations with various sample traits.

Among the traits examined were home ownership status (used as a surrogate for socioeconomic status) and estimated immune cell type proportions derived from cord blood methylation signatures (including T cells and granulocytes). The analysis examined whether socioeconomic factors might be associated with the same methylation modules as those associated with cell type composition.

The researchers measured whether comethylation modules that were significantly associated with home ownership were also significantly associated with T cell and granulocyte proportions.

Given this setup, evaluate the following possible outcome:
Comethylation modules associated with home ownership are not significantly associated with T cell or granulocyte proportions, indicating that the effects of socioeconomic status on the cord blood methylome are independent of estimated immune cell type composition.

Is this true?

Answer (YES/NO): NO